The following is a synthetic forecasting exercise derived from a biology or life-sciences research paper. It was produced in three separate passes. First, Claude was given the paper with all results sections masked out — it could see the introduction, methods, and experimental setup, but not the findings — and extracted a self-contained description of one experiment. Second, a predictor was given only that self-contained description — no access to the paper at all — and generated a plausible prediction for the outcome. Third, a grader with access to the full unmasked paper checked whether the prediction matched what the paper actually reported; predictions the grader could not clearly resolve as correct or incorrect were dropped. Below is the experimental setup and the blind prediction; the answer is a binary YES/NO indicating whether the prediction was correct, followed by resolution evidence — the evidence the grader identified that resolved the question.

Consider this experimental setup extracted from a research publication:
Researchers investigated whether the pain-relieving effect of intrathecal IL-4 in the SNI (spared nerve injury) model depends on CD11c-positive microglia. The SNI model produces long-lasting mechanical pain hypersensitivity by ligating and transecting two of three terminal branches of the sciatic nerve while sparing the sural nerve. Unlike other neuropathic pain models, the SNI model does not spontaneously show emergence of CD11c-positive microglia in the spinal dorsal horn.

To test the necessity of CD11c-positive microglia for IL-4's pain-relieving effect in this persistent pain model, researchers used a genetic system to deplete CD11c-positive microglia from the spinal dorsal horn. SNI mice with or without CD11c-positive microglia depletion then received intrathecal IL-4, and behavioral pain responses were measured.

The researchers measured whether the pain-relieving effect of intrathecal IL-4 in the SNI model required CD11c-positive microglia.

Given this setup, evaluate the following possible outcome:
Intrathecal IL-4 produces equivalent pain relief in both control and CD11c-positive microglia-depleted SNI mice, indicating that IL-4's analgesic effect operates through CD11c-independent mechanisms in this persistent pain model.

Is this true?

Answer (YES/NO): NO